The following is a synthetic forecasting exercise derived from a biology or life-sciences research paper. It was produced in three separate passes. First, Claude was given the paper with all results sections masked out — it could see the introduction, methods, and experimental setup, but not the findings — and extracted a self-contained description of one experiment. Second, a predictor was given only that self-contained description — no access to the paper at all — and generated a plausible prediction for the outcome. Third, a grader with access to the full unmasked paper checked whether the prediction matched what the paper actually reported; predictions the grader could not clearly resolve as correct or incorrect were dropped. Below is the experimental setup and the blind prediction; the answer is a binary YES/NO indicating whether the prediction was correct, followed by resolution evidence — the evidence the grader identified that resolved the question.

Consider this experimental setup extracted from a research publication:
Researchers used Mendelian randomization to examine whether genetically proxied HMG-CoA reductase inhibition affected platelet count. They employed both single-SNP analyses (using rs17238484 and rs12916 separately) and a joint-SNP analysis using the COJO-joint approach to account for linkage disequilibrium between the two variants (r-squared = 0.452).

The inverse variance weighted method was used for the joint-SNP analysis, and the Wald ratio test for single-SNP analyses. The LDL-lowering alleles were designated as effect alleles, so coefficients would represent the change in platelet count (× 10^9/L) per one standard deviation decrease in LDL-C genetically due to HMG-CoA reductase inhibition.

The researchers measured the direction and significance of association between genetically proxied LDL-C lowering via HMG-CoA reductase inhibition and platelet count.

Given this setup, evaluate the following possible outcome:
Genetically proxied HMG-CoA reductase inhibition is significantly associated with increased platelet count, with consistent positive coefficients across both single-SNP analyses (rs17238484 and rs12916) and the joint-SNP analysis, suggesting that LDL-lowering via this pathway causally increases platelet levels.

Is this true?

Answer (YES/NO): NO